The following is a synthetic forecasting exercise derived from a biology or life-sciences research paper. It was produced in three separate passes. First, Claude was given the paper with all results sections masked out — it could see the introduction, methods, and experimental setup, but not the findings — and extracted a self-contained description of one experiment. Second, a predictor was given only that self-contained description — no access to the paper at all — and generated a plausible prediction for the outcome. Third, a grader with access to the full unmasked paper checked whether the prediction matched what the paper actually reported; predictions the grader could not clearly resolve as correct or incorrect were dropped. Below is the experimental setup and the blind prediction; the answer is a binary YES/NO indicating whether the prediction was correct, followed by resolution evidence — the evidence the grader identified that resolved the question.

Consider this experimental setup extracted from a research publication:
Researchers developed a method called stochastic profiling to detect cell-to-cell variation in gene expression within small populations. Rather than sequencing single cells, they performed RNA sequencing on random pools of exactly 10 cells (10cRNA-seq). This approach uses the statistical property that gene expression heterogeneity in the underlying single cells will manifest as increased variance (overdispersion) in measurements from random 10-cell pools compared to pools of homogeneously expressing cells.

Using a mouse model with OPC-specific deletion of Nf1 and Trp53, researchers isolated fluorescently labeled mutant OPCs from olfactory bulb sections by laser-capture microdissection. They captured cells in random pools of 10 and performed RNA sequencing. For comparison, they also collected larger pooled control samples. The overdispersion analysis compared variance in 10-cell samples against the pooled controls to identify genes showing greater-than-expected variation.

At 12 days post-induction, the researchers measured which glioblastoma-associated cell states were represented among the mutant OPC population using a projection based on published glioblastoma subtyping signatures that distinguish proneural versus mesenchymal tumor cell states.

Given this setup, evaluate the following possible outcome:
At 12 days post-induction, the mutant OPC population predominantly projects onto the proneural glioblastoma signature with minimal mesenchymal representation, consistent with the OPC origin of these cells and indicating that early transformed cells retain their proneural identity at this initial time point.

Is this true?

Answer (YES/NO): NO